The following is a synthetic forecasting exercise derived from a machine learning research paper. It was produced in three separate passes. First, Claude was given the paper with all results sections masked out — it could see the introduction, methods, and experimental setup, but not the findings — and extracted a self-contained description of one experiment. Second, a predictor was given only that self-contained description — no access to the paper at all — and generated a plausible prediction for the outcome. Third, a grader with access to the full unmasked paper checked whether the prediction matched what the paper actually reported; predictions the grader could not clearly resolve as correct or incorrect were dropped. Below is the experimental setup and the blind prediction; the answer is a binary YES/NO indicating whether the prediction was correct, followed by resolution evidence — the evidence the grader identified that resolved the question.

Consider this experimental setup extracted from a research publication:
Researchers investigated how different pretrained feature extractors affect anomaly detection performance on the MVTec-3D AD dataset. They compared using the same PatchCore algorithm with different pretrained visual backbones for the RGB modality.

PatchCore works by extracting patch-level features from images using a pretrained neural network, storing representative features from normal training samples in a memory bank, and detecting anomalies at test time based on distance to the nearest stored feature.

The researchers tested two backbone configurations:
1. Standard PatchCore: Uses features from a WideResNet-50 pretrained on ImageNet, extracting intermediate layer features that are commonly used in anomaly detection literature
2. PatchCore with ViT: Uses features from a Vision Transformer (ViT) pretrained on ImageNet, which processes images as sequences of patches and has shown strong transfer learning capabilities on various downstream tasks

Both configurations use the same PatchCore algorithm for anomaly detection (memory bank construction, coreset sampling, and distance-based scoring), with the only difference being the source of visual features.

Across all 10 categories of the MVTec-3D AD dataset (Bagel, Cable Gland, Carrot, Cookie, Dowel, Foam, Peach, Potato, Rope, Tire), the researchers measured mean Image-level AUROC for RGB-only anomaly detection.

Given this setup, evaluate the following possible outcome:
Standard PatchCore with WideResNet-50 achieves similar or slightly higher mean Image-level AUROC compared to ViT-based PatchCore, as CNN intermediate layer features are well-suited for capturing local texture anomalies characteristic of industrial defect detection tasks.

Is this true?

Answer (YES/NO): NO